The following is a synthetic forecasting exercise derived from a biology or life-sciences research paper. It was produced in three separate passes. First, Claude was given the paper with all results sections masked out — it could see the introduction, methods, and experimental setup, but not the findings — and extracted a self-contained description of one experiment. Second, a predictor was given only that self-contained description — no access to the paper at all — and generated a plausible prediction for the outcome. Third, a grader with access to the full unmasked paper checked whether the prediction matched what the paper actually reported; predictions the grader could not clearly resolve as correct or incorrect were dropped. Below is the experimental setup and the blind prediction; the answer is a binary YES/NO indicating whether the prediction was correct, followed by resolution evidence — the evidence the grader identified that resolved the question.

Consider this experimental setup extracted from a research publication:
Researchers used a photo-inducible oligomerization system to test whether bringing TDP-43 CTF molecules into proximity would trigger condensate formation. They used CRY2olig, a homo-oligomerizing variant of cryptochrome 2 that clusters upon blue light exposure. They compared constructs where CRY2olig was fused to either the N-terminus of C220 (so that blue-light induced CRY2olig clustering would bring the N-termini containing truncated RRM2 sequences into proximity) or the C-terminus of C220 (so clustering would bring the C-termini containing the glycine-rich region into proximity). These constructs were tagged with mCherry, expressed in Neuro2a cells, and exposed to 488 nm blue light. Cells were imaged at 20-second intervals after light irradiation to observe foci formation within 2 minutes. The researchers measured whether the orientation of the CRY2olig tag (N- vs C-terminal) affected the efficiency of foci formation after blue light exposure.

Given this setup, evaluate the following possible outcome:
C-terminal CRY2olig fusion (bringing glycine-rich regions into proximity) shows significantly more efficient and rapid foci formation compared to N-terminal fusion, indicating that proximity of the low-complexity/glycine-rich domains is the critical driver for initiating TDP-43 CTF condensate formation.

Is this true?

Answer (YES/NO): NO